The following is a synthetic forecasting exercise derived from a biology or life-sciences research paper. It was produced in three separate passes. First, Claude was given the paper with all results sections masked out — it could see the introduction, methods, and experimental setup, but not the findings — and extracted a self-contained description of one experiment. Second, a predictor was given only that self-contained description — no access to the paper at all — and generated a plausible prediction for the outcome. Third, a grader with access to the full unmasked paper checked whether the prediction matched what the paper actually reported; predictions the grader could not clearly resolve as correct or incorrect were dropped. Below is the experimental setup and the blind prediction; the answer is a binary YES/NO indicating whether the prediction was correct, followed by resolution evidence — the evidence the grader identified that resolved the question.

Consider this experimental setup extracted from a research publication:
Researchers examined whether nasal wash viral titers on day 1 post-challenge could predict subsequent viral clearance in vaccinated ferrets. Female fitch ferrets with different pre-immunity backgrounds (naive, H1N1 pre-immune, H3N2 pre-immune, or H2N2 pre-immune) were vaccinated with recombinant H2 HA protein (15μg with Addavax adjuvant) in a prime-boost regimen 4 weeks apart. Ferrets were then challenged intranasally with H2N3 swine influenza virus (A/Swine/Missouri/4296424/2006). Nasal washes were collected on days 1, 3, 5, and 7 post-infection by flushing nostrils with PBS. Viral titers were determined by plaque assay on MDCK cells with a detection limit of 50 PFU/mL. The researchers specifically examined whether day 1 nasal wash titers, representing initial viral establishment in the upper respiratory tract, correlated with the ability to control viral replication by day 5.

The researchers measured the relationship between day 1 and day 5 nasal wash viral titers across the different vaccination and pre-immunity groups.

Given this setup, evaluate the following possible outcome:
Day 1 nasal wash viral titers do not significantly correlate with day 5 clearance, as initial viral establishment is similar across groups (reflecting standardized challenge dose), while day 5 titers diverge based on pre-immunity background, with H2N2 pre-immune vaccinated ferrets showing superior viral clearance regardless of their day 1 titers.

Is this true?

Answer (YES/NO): NO